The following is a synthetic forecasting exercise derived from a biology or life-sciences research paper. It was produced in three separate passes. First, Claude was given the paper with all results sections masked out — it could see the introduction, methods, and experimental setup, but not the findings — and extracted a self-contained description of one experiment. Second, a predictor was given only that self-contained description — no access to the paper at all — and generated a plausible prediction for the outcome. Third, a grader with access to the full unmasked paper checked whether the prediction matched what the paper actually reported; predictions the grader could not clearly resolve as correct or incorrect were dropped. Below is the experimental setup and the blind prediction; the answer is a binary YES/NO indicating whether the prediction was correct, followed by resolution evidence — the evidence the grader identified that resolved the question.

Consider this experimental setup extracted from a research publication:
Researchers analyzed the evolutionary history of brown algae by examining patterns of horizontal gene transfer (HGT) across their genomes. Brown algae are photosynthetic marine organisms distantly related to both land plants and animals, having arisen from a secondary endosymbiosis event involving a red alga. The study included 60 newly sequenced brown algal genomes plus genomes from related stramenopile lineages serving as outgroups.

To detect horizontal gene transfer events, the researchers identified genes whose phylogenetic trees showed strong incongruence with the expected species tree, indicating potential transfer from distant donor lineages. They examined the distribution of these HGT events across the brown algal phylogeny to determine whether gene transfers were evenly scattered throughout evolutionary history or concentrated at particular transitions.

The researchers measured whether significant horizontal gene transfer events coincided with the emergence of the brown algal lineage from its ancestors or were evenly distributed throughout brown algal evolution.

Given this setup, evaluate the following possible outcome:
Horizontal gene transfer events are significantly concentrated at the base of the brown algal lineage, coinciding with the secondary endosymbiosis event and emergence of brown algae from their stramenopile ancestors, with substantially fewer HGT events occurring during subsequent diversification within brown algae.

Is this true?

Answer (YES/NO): NO